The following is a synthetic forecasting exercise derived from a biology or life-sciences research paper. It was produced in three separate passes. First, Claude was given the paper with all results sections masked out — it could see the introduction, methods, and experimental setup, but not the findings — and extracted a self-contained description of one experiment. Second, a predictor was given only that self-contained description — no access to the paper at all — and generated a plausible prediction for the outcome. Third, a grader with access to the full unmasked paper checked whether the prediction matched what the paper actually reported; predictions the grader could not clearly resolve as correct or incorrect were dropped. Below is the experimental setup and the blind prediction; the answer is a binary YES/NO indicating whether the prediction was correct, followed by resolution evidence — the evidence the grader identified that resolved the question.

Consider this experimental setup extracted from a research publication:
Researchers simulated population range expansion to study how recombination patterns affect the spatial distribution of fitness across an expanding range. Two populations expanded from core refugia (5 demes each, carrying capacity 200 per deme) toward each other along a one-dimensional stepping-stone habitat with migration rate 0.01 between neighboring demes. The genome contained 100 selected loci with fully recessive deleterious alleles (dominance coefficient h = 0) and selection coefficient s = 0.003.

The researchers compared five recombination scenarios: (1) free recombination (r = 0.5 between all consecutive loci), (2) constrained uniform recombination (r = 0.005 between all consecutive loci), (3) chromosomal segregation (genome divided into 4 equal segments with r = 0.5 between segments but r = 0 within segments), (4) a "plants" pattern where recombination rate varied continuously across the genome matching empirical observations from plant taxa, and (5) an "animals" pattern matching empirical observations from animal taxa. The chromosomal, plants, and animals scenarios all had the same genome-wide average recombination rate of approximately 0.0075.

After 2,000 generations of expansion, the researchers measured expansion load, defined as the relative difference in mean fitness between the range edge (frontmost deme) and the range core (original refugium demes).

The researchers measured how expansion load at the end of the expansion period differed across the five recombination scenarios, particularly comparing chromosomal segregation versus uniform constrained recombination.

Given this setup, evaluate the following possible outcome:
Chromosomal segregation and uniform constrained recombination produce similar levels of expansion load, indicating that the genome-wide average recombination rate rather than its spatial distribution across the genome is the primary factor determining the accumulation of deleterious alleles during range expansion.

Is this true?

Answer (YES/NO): NO